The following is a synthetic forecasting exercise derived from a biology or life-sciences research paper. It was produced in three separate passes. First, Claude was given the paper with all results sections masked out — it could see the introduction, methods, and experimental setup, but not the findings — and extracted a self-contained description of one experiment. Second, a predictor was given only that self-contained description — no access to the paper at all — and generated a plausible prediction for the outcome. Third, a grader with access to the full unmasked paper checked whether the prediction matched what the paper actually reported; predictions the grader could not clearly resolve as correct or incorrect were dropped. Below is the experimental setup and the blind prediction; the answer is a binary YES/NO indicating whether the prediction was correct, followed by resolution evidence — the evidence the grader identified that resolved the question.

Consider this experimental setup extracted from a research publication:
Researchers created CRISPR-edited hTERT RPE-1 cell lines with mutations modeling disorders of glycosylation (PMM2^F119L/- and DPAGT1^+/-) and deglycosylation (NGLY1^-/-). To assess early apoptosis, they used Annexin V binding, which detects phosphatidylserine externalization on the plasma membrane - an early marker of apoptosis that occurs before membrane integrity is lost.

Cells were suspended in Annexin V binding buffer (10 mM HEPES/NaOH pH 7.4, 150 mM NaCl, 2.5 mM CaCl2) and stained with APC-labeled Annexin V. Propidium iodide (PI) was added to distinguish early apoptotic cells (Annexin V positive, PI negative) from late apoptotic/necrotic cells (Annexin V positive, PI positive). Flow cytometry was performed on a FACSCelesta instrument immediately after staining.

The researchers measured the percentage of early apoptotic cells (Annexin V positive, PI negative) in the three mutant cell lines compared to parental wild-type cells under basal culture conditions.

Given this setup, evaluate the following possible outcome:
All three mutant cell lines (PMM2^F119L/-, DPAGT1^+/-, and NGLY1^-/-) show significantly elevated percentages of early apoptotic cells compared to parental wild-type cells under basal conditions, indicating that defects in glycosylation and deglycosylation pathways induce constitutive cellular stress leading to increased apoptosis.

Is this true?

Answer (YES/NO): NO